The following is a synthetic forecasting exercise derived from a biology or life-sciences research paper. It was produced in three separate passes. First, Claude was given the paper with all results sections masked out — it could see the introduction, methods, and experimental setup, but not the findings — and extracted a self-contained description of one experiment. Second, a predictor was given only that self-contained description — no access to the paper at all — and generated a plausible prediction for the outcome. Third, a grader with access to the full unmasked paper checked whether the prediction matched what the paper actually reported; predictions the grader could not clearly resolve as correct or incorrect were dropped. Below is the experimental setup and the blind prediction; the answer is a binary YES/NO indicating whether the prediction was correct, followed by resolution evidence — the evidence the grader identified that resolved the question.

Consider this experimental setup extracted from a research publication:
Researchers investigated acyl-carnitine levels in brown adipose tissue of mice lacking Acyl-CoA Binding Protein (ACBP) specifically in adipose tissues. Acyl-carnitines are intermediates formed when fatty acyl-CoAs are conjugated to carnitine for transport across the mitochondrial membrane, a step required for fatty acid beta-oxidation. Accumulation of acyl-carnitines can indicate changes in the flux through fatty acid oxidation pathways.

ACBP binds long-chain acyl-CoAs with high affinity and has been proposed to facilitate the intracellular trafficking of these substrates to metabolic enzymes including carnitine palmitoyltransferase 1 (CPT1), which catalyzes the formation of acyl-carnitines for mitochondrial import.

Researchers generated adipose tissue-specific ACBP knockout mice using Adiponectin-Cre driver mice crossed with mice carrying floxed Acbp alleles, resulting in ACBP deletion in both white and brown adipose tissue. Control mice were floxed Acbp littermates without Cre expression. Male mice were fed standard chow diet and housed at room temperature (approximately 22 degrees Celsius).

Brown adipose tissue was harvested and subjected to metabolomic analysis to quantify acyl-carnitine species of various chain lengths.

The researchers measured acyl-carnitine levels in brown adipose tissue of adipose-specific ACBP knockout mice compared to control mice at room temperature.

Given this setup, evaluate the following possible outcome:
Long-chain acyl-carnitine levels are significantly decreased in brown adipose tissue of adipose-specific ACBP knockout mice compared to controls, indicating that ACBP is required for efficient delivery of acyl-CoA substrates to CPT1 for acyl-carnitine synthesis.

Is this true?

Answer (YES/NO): NO